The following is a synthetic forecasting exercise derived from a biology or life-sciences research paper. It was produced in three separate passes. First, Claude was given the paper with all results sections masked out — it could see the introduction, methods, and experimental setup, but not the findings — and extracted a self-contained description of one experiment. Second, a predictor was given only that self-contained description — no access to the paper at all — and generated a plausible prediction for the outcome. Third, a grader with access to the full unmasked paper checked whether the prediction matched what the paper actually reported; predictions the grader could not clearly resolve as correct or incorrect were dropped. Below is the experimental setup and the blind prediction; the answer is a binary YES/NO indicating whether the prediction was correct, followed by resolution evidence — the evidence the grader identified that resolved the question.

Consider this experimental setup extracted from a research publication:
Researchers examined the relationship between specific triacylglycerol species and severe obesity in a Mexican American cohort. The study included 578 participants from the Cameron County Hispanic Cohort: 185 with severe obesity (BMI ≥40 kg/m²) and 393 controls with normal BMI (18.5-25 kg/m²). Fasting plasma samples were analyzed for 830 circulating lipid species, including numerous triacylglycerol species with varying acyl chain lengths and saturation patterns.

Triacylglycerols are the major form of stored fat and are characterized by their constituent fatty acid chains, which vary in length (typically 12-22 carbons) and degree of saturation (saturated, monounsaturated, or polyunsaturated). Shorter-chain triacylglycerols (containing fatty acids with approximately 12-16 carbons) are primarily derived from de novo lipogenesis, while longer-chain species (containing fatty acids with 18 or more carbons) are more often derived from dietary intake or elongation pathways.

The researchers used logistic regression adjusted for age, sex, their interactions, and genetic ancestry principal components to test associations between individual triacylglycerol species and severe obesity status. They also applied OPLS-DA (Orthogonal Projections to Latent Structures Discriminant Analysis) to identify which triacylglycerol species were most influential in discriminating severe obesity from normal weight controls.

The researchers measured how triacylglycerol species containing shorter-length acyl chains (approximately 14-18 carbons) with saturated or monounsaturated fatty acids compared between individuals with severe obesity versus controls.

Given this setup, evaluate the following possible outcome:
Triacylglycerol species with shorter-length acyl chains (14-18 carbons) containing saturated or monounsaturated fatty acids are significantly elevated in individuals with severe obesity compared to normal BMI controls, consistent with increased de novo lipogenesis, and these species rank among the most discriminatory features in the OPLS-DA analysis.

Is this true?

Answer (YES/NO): YES